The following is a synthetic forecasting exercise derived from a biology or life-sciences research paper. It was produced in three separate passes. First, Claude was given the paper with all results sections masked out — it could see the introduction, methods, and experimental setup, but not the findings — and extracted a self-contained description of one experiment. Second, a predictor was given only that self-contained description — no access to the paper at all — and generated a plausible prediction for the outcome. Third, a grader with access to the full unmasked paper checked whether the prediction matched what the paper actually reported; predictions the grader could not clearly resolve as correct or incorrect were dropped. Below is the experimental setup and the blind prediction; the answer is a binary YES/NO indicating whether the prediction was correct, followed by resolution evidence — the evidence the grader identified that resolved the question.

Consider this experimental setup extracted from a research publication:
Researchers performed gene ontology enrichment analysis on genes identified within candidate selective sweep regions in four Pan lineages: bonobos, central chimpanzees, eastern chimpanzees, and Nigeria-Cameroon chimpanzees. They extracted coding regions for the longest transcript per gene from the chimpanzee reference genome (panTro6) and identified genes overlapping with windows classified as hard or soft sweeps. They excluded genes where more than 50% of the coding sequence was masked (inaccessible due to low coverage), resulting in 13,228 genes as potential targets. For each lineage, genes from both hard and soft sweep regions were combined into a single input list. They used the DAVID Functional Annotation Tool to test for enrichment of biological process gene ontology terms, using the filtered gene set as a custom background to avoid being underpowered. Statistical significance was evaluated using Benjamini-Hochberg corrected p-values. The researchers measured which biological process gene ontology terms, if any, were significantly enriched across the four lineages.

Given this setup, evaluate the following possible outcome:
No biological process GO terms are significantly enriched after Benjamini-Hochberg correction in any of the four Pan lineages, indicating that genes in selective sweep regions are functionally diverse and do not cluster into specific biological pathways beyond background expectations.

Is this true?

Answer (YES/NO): NO